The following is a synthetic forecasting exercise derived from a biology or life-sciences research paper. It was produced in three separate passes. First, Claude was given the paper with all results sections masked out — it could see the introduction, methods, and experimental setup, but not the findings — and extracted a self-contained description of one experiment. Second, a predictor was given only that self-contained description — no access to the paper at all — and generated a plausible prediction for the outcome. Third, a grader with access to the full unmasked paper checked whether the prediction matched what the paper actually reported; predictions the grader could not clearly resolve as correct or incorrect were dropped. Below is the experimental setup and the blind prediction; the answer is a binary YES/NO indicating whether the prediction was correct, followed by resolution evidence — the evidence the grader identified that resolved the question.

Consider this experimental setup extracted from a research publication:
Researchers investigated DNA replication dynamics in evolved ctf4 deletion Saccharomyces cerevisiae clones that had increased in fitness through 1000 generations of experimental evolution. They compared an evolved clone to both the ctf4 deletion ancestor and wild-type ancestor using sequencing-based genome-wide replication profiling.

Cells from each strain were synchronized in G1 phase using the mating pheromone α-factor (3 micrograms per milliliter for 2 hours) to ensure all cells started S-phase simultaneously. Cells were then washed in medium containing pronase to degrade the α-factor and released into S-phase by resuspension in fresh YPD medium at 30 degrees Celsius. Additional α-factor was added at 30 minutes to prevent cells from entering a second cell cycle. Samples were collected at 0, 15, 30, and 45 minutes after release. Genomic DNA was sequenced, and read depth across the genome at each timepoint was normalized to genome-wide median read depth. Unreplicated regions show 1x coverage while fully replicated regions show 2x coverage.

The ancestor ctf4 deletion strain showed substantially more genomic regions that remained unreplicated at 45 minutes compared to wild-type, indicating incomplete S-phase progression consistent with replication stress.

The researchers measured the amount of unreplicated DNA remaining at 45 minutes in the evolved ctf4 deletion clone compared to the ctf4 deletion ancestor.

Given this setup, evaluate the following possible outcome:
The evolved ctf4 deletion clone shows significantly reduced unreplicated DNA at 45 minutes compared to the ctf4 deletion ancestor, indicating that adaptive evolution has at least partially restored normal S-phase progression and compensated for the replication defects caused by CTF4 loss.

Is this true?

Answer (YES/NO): YES